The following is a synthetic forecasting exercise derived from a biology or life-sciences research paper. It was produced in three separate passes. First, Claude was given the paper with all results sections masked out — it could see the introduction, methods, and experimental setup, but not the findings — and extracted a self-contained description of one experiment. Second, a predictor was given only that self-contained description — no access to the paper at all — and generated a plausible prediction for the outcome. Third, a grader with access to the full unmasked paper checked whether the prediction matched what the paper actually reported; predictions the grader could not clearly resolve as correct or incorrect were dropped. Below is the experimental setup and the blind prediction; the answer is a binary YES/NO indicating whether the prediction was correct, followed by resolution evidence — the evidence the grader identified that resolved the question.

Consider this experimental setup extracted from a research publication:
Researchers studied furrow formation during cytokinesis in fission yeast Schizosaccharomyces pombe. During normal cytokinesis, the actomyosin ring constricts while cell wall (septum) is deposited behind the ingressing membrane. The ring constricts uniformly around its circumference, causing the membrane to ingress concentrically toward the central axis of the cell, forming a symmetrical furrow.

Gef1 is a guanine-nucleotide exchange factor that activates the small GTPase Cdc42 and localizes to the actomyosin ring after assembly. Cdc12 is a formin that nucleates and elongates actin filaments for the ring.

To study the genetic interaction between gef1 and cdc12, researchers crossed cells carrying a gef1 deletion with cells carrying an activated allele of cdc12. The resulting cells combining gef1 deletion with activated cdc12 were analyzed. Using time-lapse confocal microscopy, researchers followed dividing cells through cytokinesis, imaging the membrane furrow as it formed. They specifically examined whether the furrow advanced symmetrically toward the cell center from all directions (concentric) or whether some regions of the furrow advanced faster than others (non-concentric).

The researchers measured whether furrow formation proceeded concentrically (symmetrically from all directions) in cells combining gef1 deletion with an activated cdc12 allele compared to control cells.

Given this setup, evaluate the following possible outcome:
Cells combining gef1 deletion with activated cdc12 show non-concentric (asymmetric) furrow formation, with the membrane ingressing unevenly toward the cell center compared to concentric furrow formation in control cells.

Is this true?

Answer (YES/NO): YES